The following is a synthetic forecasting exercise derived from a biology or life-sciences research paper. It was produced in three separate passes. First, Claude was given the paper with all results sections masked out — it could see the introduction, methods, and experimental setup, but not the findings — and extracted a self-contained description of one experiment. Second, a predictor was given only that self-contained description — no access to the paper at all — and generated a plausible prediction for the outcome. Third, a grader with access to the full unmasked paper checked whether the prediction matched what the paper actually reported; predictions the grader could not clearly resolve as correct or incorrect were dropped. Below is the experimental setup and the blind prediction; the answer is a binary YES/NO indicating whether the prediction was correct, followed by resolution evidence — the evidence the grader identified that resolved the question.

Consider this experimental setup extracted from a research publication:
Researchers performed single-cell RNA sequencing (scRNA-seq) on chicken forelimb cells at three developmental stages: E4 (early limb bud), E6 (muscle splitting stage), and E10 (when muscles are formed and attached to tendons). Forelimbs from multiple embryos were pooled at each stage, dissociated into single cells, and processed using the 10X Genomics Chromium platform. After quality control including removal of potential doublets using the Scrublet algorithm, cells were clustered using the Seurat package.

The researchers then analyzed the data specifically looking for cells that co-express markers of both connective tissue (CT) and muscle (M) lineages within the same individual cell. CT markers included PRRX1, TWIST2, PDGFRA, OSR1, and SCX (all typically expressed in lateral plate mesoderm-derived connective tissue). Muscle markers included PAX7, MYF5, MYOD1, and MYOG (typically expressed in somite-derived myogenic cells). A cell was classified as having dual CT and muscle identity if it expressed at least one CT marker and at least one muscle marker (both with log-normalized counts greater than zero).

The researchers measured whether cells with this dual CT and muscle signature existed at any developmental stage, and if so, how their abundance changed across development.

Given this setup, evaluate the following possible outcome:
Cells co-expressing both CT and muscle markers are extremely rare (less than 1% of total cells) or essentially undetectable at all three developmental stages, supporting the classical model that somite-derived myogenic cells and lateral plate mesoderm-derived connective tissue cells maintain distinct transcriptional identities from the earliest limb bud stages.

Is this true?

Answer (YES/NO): NO